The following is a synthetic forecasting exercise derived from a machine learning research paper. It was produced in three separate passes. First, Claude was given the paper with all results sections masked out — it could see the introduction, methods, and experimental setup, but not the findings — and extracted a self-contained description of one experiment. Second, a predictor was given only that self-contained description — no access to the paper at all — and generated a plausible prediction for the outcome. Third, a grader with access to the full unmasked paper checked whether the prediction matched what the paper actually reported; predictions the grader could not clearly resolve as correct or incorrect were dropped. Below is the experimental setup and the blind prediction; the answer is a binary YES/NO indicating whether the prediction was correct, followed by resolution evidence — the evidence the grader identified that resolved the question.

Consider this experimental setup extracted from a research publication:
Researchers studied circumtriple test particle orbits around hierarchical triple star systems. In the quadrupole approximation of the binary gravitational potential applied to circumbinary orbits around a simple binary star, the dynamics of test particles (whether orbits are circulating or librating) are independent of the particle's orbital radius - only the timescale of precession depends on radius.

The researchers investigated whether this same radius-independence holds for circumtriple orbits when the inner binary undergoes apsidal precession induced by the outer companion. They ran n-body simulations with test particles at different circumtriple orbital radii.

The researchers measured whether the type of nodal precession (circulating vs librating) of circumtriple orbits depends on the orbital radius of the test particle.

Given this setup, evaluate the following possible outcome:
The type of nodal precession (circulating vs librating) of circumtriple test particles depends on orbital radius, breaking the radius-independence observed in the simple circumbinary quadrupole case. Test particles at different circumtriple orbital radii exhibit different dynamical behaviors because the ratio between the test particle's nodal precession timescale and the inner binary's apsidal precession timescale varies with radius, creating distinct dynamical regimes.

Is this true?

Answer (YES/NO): YES